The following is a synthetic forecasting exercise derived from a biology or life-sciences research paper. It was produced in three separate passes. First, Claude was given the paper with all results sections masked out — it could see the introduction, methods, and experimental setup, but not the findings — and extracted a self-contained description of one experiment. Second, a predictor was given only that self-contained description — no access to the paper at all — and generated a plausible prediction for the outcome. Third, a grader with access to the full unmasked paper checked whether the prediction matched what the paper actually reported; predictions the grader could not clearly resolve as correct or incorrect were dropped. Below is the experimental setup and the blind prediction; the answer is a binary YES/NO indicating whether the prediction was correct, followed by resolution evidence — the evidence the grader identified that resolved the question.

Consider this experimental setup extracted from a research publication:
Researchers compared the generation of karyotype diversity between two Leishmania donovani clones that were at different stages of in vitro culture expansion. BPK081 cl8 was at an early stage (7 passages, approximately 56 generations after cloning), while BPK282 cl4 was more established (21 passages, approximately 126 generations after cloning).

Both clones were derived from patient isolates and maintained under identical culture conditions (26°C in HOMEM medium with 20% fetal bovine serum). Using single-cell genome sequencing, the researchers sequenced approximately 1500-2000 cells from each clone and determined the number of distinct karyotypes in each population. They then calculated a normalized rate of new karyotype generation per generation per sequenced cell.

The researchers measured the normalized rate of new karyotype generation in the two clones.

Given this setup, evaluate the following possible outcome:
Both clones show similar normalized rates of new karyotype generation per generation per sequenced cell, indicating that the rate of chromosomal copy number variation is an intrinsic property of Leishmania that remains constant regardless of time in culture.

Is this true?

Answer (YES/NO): YES